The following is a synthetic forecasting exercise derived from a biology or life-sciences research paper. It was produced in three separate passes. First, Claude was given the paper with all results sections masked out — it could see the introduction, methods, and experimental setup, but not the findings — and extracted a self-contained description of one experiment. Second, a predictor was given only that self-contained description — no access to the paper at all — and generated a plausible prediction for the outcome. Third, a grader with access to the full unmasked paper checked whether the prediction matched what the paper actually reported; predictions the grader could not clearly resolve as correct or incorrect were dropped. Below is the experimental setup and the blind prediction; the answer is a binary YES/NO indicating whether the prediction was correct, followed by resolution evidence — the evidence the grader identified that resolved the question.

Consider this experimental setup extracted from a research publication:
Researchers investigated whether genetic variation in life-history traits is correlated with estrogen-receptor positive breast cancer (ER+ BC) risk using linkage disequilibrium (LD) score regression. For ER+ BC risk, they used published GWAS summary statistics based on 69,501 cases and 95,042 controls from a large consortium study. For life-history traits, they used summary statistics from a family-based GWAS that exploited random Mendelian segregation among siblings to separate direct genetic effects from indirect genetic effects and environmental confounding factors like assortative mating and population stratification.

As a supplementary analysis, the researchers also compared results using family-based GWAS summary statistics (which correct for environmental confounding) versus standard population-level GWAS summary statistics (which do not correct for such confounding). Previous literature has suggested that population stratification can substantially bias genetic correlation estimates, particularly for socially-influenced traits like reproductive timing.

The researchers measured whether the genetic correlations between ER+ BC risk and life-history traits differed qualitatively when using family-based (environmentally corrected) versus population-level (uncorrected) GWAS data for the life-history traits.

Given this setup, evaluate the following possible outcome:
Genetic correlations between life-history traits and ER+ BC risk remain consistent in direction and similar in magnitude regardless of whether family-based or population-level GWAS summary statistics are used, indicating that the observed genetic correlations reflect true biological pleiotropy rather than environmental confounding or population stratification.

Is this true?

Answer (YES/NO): NO